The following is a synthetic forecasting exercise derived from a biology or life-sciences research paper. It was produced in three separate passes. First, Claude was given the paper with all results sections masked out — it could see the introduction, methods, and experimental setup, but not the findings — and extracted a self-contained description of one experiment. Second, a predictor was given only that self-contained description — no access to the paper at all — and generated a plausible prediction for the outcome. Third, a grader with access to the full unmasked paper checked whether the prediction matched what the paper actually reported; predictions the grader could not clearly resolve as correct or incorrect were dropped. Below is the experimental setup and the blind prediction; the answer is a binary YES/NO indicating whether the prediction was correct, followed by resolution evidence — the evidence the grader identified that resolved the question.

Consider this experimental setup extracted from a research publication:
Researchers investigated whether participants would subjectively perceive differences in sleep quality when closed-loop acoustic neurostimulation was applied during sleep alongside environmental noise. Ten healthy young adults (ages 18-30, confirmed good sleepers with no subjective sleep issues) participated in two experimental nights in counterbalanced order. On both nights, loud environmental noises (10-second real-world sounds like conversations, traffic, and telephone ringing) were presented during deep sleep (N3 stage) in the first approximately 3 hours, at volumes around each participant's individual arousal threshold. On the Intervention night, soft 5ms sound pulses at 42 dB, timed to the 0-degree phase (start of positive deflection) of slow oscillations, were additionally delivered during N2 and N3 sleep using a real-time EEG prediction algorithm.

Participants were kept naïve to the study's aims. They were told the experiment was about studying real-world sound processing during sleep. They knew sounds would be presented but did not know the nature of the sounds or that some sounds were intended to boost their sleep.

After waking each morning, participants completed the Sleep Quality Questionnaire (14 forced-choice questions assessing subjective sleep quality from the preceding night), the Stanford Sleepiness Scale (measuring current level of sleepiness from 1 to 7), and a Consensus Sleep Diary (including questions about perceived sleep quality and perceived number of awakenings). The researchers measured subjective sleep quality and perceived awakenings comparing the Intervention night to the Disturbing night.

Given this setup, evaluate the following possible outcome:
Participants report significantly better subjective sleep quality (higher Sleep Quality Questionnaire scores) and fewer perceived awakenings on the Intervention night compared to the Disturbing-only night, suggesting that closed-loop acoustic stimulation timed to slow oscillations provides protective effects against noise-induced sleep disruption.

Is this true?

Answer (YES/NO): NO